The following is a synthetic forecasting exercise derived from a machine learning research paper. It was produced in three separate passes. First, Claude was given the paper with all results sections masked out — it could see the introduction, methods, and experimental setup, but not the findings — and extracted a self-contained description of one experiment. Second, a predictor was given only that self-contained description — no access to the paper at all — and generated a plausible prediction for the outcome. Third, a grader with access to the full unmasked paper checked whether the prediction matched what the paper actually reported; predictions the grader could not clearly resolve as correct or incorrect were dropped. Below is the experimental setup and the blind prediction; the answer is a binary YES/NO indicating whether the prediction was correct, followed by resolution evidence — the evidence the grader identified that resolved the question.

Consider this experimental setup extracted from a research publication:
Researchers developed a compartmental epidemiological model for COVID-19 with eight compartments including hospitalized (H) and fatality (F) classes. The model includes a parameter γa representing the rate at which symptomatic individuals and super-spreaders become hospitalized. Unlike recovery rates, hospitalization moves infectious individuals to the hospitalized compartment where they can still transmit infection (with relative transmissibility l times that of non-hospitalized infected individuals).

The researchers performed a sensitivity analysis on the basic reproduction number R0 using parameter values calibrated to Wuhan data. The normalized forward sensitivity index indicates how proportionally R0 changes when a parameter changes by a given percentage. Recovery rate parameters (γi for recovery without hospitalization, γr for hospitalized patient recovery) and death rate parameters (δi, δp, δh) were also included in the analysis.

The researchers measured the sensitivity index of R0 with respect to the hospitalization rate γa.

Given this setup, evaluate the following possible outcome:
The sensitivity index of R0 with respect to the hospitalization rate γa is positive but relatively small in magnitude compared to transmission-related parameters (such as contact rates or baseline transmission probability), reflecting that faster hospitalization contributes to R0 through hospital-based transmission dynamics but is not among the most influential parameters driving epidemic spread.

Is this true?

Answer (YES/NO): YES